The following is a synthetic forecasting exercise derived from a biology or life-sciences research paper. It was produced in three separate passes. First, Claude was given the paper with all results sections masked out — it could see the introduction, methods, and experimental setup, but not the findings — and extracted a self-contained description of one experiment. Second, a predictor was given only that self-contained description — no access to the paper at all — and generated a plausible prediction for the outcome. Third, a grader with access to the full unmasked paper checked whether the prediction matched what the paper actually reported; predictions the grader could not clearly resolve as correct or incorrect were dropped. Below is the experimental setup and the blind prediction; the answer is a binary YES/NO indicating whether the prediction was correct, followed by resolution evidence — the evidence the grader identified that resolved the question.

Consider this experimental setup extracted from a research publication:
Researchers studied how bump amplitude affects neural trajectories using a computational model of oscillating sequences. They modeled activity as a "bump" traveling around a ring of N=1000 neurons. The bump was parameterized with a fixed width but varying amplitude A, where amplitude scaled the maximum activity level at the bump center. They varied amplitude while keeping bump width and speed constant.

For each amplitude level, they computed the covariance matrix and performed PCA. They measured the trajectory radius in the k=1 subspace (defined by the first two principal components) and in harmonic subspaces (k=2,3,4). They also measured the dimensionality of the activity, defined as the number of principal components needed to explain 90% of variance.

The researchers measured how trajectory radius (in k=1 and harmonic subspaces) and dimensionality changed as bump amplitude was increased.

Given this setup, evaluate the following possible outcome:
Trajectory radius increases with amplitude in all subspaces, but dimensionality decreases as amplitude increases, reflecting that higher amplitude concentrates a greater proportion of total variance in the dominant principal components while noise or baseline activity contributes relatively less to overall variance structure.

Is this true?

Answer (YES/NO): NO